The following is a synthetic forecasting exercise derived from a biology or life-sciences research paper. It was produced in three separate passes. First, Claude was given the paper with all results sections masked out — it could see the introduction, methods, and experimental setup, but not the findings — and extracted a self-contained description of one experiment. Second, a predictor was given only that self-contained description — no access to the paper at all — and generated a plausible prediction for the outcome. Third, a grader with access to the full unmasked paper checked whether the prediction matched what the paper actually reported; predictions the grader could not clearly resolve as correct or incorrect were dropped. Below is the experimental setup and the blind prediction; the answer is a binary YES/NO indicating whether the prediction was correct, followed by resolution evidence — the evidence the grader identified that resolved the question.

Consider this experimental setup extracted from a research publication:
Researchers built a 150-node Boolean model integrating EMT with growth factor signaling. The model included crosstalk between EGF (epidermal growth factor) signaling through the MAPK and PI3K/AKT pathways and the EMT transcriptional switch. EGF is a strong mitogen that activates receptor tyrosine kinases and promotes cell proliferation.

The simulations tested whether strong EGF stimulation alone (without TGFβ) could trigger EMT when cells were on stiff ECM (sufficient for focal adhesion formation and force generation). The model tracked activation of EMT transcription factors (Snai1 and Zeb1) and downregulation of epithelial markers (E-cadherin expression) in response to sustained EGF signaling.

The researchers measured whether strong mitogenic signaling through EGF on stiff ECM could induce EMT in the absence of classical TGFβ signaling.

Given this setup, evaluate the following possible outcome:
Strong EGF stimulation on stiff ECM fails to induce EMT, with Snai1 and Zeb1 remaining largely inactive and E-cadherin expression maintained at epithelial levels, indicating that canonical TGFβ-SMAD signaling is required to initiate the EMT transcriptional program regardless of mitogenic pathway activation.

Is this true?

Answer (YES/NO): NO